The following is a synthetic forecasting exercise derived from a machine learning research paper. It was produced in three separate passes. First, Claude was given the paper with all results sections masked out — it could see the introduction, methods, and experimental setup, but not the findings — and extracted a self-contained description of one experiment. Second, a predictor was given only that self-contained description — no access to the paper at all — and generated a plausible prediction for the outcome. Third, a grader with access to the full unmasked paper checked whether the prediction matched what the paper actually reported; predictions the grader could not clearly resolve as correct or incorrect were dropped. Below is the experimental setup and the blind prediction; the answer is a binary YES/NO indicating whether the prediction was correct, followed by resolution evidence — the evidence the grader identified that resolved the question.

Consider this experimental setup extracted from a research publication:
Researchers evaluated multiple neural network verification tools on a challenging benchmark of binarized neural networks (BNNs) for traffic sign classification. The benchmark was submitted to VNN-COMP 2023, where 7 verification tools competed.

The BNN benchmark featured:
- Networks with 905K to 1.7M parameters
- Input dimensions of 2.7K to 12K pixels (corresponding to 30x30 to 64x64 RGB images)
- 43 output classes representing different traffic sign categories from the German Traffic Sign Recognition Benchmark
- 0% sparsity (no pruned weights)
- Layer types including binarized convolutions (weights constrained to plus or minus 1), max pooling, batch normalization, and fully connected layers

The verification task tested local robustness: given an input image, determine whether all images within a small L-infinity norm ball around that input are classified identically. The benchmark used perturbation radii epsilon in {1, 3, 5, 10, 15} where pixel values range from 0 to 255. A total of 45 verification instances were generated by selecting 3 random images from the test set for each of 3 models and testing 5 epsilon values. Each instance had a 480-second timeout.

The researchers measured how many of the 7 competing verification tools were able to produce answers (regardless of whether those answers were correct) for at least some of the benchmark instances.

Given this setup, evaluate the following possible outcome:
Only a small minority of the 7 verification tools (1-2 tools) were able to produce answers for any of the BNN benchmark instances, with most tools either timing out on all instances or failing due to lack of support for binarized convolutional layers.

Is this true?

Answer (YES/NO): NO